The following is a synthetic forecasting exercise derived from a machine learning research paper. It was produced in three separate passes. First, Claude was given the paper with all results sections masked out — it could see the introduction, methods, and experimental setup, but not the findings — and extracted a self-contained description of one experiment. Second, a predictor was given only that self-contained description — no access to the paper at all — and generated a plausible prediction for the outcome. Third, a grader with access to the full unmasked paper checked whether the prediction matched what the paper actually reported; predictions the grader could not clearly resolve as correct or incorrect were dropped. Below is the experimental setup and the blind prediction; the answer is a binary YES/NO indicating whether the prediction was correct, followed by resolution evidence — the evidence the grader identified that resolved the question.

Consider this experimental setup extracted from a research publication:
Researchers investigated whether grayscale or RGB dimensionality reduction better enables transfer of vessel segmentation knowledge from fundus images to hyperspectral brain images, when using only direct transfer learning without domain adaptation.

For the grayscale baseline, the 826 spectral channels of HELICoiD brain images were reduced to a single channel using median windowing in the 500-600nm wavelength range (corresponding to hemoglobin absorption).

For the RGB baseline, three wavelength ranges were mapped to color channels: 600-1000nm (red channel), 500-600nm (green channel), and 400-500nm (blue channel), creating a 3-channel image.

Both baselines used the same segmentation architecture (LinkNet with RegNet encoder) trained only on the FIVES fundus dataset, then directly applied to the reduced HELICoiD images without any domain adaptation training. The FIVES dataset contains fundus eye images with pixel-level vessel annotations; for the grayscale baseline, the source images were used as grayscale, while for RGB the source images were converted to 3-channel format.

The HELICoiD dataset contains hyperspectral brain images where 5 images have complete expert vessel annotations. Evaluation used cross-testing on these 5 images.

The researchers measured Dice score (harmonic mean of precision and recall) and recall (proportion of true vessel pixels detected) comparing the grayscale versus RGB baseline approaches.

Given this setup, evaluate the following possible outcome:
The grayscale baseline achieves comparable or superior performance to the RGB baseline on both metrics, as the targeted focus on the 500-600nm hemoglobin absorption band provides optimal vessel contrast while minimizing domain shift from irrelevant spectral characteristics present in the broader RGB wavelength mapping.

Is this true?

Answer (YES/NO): NO